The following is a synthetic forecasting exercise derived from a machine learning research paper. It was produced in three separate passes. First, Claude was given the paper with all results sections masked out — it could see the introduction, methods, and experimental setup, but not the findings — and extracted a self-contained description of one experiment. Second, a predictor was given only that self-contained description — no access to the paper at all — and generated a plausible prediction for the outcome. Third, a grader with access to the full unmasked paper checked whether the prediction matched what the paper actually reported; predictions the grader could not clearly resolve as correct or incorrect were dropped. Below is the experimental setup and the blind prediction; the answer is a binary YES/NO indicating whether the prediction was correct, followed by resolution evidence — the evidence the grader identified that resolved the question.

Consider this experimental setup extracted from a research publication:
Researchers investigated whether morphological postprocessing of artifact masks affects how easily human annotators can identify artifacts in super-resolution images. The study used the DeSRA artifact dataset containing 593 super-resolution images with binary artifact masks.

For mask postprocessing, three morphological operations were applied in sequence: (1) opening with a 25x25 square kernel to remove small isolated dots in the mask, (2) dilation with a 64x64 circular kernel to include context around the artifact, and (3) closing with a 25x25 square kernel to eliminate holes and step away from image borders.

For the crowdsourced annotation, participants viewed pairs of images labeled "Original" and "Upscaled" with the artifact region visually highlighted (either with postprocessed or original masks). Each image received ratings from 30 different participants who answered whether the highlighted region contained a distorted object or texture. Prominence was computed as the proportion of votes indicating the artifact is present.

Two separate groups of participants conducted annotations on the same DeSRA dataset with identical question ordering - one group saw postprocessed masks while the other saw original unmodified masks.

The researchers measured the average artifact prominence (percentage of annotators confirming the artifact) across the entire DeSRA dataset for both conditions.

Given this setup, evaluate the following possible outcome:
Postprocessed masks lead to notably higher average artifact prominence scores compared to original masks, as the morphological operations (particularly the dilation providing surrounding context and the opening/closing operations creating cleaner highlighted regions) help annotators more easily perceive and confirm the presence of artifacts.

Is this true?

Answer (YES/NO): NO